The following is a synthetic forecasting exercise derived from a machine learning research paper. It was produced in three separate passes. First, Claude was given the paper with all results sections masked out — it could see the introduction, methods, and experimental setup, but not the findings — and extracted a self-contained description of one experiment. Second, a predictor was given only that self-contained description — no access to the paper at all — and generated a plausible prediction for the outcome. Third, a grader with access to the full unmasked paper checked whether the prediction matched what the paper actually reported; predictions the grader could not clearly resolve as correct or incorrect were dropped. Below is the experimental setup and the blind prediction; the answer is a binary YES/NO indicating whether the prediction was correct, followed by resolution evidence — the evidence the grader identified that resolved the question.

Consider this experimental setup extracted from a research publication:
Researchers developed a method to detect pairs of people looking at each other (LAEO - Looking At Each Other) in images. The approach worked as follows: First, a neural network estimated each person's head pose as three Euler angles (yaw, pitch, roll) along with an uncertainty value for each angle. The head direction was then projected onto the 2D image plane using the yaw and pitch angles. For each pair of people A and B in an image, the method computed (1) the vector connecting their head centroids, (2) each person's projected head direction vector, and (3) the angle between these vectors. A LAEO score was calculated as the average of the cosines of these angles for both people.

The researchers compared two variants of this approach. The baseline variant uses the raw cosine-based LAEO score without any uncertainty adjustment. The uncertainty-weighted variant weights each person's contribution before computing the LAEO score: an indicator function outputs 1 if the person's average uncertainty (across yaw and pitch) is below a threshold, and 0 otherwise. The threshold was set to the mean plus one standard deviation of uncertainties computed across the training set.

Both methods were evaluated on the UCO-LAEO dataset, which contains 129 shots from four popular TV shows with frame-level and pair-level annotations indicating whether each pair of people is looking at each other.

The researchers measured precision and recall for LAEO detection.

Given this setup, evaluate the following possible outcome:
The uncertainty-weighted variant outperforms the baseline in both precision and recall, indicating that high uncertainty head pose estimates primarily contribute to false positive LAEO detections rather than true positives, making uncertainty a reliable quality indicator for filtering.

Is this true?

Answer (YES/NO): NO